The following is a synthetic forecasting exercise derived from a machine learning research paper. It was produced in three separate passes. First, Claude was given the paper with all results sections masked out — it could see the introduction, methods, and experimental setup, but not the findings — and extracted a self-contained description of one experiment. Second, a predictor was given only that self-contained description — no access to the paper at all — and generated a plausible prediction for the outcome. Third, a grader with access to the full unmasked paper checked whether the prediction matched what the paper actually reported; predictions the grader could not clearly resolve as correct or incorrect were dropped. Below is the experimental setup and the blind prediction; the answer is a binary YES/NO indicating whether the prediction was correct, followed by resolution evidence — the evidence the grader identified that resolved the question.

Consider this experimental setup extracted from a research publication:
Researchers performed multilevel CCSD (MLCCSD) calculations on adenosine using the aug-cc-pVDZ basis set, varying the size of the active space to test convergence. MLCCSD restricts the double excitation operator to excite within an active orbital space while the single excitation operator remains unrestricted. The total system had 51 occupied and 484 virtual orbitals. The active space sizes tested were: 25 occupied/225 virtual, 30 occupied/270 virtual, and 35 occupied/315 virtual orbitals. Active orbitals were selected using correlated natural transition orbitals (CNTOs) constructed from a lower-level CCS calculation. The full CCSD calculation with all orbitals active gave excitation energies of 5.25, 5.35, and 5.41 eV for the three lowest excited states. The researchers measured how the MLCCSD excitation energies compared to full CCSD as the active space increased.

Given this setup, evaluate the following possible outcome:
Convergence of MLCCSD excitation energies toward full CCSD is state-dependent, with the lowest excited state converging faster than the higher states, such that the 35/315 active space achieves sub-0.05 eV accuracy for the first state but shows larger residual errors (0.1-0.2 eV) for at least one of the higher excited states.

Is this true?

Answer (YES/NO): NO